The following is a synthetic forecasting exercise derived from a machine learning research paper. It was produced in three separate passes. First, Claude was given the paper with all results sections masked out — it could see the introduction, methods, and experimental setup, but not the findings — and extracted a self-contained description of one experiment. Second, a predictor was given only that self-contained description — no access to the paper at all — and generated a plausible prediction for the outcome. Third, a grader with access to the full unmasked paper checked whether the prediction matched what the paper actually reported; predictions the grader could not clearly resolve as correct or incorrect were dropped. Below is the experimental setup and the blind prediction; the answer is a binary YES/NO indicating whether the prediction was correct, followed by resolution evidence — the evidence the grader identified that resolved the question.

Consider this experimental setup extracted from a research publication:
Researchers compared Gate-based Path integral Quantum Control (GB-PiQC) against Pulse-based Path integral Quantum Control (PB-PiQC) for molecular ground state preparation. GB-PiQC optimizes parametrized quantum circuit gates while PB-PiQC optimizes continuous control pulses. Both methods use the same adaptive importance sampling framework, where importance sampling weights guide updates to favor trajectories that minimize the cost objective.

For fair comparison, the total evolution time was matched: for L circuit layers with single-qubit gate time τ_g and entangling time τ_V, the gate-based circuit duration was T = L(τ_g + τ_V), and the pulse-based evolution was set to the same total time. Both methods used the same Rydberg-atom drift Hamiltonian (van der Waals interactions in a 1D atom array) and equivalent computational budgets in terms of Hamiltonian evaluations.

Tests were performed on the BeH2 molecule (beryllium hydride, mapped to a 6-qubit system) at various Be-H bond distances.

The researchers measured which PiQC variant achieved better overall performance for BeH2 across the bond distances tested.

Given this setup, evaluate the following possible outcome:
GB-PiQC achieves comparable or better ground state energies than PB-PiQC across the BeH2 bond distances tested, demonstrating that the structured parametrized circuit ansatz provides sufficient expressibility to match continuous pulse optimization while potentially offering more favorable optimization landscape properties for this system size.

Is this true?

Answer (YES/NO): YES